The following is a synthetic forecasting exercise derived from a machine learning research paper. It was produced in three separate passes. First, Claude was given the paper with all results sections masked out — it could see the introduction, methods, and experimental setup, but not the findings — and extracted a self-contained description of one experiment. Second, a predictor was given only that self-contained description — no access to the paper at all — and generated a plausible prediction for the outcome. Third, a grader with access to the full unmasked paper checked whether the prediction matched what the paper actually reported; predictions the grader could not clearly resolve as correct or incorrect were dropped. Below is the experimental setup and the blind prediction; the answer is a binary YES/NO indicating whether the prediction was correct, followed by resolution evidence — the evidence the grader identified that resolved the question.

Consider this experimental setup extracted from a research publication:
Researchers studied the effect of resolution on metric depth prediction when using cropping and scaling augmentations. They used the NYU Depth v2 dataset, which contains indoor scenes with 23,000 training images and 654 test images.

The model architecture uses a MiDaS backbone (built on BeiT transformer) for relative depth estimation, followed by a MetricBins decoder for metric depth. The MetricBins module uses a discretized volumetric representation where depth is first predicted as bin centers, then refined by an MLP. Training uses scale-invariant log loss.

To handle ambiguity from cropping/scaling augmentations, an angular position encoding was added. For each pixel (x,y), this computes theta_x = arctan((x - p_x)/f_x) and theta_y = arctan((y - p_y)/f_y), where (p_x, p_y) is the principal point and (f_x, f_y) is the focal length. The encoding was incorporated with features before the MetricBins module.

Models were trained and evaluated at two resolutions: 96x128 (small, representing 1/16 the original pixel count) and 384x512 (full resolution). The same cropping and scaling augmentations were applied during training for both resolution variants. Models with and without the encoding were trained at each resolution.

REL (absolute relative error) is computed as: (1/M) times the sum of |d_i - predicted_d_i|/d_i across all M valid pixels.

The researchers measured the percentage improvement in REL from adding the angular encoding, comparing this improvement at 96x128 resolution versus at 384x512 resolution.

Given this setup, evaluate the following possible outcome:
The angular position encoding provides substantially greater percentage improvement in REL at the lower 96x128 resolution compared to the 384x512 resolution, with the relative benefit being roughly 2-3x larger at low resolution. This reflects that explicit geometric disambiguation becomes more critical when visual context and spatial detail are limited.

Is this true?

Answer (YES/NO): YES